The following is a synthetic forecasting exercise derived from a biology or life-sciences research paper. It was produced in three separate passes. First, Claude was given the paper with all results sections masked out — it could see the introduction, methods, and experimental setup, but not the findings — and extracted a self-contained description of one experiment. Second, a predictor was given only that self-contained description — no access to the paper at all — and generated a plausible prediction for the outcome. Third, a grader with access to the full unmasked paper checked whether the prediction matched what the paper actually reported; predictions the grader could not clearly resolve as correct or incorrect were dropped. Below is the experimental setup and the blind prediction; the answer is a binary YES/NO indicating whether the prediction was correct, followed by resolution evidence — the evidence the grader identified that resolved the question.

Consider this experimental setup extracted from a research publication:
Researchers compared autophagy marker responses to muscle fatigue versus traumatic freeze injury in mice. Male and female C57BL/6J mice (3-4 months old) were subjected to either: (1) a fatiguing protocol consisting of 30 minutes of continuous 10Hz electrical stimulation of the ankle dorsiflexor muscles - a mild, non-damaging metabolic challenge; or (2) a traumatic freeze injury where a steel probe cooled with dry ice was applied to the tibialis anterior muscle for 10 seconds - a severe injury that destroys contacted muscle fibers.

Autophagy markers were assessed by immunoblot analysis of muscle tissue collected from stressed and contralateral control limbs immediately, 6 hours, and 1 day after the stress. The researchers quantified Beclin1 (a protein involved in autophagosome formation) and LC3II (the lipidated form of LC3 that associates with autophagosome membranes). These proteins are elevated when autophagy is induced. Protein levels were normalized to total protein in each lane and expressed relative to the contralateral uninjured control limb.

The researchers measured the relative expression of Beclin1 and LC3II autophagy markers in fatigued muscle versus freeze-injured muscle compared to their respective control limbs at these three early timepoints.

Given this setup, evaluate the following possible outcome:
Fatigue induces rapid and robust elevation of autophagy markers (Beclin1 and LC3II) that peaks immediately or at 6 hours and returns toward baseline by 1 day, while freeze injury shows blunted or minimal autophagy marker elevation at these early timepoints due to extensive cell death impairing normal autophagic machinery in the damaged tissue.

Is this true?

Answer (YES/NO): NO